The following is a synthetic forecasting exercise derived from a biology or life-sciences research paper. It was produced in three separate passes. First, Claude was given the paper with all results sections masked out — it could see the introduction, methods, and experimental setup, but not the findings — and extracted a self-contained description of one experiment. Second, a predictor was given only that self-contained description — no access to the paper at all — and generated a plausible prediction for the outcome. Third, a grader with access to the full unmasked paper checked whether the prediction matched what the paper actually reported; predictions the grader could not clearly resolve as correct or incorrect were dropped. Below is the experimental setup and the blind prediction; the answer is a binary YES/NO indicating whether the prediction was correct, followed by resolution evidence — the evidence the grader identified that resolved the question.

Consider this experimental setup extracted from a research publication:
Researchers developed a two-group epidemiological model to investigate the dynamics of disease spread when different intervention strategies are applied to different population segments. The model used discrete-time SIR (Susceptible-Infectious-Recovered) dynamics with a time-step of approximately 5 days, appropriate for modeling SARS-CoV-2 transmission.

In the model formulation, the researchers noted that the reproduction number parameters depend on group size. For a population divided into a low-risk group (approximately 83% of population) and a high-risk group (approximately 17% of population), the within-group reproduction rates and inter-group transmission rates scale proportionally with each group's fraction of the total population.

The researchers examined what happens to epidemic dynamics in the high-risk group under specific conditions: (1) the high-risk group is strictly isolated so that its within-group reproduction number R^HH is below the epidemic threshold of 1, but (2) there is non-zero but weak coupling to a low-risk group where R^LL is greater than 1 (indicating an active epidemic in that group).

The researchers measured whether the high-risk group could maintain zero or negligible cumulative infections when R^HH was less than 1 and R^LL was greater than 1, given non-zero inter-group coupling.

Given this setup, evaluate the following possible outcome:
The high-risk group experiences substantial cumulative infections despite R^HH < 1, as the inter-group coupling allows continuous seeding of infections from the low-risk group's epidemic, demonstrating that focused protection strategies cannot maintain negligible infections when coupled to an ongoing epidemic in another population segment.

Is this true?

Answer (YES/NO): YES